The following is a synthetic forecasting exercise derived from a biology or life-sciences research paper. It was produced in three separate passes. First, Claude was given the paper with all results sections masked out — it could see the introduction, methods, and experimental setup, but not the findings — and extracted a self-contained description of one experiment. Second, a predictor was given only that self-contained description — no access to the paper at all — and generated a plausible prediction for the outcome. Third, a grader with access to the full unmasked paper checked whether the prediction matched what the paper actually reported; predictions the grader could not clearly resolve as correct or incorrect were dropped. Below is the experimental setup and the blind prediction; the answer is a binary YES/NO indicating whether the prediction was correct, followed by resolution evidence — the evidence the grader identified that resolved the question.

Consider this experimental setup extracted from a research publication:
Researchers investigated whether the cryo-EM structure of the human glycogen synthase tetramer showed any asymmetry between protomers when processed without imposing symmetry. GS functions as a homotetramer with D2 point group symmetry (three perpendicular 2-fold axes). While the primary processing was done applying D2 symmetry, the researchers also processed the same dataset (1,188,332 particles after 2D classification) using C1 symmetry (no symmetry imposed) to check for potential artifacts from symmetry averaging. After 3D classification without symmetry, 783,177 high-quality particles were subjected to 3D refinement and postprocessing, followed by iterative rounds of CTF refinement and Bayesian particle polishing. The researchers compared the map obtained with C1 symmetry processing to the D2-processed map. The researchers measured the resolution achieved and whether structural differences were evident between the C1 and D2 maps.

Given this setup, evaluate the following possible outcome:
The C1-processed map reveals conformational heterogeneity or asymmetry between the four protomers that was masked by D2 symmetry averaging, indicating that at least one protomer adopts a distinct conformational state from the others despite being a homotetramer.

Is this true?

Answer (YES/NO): YES